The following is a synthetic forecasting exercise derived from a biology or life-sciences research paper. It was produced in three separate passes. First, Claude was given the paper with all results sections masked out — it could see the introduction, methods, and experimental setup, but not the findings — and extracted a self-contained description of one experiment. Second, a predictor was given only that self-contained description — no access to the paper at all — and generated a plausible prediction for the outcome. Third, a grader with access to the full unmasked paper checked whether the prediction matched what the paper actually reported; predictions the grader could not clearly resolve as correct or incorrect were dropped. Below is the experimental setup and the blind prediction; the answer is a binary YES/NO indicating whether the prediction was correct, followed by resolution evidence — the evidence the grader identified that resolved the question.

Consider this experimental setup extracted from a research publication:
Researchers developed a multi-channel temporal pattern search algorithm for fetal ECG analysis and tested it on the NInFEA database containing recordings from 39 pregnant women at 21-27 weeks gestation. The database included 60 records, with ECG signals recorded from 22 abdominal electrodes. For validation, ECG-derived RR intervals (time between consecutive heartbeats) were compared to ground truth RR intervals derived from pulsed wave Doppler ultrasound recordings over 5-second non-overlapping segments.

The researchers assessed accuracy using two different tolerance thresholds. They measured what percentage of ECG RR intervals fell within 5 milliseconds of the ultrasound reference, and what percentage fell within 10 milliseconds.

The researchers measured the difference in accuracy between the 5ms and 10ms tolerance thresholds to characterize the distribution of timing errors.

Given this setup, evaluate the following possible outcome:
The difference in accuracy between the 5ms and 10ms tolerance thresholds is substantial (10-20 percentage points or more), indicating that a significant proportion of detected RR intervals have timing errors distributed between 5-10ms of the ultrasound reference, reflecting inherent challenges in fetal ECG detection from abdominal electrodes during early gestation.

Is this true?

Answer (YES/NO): YES